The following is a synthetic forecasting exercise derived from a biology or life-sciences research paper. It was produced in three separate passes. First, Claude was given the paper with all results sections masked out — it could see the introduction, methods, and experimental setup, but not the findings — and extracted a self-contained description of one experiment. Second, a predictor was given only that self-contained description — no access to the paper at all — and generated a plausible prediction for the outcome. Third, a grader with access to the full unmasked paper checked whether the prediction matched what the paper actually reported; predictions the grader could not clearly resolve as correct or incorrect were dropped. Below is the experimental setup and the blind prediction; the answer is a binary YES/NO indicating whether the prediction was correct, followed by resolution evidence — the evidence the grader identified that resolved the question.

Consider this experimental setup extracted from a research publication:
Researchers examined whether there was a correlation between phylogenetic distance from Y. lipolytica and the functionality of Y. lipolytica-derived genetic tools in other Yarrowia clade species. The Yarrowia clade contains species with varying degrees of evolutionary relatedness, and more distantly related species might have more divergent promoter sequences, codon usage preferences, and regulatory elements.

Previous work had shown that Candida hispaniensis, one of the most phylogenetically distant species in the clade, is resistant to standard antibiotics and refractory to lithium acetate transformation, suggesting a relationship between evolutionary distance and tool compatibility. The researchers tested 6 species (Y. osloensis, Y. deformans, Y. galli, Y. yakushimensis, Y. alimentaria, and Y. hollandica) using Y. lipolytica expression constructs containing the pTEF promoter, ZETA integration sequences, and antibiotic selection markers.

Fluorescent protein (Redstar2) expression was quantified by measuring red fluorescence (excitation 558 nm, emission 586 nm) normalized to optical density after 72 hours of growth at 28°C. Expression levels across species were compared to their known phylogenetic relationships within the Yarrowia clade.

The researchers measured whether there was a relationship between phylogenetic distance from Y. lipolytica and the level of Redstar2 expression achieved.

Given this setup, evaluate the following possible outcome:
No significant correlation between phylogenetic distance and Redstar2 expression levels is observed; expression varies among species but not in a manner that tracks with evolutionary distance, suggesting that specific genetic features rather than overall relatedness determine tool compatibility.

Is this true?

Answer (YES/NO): YES